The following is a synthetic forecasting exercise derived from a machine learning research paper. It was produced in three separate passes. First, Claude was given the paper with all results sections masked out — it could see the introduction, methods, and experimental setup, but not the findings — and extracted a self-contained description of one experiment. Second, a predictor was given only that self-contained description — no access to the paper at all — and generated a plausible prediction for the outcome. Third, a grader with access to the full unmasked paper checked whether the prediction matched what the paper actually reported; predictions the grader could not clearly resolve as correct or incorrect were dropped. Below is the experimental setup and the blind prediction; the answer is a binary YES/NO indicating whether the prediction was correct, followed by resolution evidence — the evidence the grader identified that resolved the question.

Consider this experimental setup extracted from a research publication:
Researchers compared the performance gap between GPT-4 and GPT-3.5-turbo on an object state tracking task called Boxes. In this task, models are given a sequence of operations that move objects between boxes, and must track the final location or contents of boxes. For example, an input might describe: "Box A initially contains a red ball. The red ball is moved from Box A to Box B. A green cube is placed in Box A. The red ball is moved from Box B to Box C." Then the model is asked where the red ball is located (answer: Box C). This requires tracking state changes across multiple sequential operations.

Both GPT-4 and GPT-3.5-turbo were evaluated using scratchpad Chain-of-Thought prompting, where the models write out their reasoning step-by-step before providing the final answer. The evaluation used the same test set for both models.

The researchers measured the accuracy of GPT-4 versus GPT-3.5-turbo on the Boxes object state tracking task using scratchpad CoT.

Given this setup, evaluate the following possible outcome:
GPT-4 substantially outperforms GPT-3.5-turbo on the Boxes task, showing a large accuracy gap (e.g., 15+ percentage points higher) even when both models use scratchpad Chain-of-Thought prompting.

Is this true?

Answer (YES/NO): YES